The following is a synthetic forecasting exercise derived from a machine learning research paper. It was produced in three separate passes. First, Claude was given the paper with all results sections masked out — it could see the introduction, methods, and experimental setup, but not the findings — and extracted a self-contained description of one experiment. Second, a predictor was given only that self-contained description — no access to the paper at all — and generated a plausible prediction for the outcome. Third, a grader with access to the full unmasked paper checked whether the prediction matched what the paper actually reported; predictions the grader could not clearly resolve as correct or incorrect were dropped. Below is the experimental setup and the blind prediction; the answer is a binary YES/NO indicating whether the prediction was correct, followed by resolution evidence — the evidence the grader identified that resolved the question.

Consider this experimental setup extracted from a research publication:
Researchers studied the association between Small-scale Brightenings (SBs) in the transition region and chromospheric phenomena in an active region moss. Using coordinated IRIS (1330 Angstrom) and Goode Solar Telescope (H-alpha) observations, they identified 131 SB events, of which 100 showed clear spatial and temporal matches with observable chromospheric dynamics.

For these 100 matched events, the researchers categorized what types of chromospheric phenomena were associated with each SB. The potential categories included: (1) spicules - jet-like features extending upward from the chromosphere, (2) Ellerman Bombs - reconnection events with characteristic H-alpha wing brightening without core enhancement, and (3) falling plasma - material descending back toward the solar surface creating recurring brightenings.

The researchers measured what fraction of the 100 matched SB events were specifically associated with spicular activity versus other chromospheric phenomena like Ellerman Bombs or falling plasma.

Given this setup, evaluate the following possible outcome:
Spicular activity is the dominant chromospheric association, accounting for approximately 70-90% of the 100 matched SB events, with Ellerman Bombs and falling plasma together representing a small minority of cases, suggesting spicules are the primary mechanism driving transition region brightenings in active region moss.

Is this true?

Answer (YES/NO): NO